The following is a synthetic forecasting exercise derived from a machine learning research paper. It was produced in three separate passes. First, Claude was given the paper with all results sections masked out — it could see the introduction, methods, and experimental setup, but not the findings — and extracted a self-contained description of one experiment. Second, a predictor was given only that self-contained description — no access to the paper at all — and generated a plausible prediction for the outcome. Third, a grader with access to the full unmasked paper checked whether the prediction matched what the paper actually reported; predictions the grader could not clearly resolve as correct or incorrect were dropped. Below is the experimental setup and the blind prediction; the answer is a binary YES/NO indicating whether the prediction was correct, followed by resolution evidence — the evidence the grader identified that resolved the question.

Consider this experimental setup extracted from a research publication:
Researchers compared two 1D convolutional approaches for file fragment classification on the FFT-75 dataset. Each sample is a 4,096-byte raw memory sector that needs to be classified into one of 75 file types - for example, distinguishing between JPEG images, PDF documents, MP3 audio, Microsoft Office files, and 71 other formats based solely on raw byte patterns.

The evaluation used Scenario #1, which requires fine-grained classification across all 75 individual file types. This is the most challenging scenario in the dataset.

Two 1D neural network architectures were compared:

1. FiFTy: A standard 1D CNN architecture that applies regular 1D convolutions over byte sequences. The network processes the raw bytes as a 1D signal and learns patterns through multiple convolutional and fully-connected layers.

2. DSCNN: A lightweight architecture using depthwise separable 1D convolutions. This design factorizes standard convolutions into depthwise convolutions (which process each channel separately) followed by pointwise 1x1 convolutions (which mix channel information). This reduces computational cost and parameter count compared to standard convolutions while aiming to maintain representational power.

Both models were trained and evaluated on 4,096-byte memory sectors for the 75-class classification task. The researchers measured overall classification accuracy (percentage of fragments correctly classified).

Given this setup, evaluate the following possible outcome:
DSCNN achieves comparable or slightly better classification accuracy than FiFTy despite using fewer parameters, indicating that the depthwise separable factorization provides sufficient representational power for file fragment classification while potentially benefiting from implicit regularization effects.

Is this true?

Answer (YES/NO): YES